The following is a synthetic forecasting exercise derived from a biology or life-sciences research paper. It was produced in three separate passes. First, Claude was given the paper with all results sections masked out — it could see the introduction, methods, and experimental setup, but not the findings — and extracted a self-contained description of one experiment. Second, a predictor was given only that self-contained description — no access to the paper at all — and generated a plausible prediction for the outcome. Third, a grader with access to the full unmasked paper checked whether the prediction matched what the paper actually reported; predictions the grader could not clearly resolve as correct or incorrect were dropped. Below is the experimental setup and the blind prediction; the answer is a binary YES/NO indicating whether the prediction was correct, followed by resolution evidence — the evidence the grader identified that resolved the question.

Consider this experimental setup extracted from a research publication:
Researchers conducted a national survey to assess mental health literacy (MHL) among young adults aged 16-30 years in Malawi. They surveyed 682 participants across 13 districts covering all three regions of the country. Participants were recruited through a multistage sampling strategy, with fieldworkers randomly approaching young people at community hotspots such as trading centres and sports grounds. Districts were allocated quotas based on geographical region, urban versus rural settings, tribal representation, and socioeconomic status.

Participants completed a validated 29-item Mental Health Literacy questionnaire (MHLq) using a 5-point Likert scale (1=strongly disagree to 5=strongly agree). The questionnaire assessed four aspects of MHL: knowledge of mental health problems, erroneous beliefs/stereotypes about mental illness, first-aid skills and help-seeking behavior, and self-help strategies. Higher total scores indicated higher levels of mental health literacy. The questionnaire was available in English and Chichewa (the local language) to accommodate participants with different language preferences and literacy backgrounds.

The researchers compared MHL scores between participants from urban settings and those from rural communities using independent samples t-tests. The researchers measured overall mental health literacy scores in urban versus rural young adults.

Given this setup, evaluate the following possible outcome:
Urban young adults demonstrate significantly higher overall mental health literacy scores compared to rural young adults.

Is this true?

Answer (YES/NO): NO